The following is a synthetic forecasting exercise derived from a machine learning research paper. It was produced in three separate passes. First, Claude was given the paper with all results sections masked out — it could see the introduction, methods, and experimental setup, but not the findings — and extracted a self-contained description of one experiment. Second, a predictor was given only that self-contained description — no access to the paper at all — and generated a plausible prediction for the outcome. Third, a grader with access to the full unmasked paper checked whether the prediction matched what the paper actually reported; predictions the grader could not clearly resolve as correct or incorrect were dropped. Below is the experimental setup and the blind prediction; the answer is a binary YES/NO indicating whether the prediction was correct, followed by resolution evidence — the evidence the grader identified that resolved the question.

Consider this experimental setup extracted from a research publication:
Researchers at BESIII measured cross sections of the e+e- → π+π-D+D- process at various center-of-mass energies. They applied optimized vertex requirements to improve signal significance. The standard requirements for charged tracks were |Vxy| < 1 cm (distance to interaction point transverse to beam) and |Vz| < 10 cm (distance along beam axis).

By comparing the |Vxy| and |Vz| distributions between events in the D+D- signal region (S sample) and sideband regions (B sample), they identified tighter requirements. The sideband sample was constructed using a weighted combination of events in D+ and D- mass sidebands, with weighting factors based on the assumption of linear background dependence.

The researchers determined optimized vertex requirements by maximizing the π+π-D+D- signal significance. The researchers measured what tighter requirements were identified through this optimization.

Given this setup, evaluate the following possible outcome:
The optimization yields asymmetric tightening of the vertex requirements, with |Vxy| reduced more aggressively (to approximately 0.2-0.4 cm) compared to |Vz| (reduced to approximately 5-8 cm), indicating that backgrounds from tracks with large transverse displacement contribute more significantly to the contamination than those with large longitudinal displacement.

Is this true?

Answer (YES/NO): NO